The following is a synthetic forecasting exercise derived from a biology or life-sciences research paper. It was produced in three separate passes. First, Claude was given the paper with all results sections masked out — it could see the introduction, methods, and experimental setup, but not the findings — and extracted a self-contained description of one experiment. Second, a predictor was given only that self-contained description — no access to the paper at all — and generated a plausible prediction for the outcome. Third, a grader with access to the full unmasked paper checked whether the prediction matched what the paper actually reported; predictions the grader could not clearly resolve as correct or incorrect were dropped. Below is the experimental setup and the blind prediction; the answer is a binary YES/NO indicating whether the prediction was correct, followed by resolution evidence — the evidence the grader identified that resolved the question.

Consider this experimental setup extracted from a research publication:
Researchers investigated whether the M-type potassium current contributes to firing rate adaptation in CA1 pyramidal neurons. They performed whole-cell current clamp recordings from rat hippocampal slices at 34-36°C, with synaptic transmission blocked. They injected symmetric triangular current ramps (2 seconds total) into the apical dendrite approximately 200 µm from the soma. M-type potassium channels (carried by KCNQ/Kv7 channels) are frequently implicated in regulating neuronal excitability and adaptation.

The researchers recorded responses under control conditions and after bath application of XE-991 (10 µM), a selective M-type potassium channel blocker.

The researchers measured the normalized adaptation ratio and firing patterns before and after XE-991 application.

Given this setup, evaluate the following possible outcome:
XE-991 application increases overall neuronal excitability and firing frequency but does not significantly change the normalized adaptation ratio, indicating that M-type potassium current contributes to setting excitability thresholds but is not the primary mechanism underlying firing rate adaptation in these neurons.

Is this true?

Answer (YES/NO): YES